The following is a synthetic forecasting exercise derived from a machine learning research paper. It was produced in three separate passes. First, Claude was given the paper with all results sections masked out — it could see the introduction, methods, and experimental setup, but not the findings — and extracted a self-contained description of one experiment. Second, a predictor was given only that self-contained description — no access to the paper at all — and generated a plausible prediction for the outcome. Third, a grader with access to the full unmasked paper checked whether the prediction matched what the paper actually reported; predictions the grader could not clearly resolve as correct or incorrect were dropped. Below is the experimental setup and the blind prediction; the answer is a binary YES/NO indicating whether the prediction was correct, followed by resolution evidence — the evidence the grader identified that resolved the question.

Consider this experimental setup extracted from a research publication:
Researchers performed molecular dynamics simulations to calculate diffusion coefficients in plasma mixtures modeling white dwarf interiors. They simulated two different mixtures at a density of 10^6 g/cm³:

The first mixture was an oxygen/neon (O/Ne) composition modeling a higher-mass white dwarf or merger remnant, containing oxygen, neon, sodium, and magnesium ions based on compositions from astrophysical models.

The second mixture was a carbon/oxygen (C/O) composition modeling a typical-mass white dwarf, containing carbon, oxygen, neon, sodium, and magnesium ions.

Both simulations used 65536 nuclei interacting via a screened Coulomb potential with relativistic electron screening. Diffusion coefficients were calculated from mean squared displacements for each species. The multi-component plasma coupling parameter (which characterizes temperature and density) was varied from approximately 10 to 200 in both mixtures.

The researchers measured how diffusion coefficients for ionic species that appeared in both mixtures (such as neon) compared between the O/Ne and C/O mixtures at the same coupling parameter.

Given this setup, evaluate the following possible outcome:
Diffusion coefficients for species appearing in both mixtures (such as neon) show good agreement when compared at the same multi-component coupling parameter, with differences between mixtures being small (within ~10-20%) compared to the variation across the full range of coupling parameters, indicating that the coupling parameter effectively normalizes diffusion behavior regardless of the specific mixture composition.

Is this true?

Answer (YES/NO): NO